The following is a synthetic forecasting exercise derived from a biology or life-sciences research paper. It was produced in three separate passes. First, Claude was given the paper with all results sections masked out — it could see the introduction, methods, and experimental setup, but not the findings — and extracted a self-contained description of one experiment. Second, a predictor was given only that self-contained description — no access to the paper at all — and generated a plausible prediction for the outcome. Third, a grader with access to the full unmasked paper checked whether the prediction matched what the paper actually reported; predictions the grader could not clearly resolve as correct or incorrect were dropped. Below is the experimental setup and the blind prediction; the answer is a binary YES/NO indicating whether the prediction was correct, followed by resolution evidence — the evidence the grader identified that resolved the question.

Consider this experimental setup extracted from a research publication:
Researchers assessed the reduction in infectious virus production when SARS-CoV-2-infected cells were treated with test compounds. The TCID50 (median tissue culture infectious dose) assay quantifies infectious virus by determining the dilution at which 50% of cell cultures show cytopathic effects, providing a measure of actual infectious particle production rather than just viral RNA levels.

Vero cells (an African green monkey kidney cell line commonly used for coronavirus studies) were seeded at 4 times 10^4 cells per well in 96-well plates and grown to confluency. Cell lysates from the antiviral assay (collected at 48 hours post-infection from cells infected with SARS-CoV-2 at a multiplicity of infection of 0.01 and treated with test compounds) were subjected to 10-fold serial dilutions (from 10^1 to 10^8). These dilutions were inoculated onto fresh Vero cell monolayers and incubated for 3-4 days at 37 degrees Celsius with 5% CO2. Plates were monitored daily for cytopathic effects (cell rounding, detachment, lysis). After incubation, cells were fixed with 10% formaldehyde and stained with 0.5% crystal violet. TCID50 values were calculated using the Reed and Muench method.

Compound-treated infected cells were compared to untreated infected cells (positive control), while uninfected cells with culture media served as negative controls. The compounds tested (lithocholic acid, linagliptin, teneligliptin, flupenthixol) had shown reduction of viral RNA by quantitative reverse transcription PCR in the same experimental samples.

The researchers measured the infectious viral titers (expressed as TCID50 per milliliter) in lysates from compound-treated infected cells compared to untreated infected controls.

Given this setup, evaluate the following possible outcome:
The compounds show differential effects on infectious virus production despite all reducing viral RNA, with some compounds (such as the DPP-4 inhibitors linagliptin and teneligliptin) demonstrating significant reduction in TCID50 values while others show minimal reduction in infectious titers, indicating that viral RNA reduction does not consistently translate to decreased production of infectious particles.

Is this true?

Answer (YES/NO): NO